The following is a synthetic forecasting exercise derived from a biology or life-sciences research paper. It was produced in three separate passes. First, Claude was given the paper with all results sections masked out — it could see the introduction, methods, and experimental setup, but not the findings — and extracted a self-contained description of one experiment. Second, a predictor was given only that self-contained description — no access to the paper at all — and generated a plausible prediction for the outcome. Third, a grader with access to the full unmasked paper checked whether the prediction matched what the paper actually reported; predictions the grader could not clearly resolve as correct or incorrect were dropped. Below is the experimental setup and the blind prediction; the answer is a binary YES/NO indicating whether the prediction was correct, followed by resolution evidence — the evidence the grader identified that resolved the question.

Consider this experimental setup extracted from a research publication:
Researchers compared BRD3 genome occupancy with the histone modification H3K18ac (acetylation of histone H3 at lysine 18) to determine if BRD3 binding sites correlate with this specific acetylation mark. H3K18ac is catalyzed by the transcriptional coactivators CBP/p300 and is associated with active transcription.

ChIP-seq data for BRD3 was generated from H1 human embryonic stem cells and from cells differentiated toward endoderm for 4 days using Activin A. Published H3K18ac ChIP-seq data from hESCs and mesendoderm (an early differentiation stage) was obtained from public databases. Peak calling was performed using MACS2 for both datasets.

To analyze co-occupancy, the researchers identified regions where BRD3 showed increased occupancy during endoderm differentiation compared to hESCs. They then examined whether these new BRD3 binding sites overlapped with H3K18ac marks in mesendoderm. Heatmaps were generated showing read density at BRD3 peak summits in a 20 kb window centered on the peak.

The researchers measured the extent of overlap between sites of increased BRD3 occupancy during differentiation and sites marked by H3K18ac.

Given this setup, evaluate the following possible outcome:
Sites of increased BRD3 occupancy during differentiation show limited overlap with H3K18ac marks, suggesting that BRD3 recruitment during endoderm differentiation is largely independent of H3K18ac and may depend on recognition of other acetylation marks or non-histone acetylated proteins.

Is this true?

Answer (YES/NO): NO